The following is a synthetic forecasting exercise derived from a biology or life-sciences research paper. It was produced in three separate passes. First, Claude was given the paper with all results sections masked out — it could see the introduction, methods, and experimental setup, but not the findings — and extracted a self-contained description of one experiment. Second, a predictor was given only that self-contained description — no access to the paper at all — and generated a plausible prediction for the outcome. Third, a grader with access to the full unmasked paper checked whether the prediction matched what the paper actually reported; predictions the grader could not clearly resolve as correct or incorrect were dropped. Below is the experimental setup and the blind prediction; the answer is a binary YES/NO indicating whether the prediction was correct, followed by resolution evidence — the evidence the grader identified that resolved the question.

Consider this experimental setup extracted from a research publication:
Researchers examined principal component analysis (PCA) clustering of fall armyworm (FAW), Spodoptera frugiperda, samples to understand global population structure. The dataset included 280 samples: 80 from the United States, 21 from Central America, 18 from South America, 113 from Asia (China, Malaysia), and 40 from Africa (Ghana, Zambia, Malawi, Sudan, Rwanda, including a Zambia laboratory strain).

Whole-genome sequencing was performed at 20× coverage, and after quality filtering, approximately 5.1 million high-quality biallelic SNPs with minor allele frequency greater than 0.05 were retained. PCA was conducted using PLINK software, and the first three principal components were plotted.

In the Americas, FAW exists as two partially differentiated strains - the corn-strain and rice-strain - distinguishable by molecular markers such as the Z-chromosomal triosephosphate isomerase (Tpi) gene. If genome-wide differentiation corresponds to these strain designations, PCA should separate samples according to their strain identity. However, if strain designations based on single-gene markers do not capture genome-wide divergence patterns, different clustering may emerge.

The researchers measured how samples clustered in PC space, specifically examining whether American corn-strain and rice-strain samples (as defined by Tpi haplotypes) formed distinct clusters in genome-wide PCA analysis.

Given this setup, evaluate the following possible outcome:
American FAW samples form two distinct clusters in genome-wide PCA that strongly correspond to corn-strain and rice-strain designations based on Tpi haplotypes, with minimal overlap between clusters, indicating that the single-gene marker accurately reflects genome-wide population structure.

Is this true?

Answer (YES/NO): YES